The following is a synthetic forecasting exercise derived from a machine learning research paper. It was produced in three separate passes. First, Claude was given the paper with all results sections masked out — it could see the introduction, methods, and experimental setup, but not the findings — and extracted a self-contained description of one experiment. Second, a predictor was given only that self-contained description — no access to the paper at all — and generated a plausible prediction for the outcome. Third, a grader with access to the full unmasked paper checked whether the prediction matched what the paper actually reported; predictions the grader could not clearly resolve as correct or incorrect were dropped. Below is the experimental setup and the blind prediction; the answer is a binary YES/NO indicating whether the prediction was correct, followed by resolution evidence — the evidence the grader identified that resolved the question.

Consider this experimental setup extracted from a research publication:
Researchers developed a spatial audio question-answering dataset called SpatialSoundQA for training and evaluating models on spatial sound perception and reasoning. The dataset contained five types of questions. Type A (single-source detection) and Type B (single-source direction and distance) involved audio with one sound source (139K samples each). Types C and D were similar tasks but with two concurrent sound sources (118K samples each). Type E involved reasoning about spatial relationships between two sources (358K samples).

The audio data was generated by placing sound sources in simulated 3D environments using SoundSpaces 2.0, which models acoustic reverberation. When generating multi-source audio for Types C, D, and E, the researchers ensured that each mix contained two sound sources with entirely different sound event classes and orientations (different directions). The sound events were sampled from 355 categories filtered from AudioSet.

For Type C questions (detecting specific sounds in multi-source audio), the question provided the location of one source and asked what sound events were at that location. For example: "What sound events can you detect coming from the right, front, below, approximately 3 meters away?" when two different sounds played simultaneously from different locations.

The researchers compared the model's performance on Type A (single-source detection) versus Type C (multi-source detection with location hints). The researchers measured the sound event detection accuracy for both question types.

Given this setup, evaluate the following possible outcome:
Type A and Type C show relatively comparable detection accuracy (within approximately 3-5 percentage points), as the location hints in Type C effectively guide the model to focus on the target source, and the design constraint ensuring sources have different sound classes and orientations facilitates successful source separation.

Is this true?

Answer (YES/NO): NO